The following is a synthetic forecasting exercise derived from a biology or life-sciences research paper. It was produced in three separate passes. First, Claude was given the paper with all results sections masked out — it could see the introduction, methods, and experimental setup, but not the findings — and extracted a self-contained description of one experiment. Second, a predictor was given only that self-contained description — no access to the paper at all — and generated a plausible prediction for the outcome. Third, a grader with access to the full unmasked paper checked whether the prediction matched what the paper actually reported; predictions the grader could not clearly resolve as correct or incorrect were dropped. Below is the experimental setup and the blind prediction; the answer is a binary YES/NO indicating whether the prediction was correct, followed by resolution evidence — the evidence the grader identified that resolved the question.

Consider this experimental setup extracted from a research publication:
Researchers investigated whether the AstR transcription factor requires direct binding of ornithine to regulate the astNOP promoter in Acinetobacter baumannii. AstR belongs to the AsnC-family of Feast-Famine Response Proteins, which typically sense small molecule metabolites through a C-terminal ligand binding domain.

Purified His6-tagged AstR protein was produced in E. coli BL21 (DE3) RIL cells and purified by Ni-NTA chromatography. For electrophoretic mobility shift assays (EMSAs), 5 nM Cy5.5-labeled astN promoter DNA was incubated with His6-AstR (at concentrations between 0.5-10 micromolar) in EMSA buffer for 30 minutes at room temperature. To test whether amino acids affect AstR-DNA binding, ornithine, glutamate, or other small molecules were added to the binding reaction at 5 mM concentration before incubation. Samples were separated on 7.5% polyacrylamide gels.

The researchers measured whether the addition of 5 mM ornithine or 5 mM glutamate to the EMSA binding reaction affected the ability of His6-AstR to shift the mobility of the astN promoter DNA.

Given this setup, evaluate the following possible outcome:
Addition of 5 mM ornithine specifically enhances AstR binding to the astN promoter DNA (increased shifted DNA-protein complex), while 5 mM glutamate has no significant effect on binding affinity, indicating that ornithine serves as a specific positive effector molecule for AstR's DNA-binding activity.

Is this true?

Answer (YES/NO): NO